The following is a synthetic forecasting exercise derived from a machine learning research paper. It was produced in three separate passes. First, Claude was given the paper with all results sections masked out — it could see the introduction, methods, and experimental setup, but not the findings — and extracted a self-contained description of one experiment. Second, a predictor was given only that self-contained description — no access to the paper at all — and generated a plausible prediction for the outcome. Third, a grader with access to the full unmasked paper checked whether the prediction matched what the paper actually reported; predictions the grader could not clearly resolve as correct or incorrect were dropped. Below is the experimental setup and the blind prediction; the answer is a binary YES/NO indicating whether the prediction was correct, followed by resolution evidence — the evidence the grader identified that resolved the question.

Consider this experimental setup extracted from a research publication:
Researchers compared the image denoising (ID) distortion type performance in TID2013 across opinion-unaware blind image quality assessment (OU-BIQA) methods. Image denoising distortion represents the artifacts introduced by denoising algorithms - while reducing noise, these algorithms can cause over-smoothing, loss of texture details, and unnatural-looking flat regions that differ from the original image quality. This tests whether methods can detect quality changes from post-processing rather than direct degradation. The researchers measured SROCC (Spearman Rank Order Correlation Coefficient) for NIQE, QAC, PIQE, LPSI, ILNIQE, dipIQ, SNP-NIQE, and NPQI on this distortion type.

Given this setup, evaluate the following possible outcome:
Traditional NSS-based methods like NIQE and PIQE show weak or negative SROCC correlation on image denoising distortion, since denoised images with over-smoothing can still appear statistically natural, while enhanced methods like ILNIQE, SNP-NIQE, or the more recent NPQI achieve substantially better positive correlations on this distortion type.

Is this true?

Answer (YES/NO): NO